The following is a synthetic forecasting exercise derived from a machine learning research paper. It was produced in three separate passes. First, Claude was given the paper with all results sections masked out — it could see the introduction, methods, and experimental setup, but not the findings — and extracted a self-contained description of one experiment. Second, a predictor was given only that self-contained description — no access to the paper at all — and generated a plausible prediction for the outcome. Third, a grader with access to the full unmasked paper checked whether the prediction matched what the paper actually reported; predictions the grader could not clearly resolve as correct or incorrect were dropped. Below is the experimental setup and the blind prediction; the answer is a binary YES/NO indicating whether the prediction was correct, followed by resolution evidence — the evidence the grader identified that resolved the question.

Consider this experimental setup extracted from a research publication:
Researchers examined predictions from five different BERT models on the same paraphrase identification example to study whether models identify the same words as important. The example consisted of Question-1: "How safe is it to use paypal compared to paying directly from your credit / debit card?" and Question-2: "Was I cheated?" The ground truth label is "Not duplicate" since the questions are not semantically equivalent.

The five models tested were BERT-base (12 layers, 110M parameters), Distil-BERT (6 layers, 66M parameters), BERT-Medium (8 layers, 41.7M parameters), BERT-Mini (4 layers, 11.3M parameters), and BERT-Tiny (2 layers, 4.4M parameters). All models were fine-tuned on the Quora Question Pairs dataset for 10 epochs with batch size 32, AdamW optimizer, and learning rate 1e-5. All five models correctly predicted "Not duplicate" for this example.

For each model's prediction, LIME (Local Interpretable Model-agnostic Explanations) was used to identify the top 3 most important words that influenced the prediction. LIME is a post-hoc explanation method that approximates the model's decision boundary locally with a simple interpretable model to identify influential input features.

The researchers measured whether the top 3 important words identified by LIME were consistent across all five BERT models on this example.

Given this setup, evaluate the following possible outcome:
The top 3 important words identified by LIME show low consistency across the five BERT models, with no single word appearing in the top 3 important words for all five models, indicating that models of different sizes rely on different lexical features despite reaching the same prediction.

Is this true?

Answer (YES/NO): YES